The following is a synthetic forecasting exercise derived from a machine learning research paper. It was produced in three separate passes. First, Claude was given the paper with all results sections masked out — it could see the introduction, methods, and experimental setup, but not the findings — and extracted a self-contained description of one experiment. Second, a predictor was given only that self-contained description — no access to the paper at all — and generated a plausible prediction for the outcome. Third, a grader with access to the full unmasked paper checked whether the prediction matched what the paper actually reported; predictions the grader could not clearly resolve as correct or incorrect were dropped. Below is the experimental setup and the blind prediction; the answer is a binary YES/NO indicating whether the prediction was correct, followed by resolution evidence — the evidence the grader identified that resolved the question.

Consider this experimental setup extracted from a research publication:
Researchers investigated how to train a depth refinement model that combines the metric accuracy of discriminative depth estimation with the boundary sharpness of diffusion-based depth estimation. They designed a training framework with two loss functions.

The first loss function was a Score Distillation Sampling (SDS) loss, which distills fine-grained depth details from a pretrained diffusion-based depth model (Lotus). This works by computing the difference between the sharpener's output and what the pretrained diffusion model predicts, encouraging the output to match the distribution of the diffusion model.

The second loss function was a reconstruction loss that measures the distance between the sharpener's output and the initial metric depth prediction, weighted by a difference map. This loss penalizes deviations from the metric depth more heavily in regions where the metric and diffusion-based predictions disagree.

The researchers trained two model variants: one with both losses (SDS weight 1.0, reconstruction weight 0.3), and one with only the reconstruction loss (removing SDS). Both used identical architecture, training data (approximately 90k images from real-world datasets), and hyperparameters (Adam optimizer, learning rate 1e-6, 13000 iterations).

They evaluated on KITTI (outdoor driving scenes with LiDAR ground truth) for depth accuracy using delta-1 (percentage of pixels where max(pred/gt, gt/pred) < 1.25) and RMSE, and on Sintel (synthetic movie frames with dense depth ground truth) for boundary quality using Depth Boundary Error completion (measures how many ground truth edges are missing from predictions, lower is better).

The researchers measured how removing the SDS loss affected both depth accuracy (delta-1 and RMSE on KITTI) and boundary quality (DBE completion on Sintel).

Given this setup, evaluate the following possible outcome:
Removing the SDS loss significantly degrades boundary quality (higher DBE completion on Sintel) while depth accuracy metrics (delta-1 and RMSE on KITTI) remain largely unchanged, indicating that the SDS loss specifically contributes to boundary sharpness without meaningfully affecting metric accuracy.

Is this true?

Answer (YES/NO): NO